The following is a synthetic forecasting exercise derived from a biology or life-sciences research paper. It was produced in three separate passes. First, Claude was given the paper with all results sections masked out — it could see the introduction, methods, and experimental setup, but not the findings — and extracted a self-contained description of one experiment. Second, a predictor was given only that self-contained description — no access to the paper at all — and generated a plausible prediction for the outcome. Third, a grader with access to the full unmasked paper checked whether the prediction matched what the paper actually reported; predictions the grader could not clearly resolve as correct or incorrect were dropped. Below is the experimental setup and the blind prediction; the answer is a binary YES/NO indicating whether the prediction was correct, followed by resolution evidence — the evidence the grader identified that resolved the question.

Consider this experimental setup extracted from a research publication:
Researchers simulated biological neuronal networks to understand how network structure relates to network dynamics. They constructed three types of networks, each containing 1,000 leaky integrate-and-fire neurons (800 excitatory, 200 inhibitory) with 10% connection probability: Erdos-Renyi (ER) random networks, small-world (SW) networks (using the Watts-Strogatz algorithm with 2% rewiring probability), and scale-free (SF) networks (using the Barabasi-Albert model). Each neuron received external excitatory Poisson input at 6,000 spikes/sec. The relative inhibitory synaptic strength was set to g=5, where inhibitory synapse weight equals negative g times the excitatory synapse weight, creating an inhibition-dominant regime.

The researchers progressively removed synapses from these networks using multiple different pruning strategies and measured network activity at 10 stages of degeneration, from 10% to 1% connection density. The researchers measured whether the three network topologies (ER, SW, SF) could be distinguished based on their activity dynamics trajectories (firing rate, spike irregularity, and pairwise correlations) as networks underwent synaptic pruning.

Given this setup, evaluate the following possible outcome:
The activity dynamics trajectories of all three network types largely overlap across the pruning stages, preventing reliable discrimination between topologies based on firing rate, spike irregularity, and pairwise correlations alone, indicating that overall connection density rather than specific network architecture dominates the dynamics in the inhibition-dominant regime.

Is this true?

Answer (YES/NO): YES